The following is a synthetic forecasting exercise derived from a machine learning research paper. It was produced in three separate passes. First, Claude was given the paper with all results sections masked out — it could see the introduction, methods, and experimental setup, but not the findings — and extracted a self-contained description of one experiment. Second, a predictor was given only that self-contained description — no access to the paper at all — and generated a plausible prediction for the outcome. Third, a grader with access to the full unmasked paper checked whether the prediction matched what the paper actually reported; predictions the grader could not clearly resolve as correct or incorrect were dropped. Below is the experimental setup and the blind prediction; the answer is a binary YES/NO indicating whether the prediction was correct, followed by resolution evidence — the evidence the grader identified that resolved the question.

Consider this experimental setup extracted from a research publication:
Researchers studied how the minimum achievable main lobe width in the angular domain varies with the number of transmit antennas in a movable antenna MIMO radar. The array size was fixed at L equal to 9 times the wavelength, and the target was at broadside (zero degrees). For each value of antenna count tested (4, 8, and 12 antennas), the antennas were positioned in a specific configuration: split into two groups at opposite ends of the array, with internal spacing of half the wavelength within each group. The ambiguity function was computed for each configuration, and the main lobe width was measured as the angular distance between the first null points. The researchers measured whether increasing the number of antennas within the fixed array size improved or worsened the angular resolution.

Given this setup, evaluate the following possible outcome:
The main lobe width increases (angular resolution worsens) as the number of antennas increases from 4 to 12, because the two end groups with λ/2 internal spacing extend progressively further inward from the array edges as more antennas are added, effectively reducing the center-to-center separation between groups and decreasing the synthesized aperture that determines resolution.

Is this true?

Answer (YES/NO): YES